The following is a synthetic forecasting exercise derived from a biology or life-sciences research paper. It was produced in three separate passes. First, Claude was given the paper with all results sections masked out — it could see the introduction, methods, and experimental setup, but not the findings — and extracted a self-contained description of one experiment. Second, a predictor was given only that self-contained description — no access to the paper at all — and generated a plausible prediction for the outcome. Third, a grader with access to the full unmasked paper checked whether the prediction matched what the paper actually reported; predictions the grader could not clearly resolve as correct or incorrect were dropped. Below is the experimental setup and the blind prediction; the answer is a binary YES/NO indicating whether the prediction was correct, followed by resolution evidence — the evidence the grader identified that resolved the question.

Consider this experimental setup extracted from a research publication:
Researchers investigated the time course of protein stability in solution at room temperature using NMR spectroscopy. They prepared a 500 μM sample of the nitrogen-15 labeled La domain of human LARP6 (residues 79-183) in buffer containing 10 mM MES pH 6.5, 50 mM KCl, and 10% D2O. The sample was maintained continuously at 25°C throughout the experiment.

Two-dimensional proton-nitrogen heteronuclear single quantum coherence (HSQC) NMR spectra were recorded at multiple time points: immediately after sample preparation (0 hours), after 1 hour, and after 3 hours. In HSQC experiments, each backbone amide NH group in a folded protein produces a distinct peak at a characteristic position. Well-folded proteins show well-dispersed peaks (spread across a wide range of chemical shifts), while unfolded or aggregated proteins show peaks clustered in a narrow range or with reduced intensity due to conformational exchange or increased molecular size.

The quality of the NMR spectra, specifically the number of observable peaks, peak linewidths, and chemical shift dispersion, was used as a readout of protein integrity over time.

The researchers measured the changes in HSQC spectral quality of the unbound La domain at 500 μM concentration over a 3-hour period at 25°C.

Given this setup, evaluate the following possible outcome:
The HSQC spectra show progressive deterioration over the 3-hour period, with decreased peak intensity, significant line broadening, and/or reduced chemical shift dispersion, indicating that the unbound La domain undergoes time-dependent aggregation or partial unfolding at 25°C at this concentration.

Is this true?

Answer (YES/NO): YES